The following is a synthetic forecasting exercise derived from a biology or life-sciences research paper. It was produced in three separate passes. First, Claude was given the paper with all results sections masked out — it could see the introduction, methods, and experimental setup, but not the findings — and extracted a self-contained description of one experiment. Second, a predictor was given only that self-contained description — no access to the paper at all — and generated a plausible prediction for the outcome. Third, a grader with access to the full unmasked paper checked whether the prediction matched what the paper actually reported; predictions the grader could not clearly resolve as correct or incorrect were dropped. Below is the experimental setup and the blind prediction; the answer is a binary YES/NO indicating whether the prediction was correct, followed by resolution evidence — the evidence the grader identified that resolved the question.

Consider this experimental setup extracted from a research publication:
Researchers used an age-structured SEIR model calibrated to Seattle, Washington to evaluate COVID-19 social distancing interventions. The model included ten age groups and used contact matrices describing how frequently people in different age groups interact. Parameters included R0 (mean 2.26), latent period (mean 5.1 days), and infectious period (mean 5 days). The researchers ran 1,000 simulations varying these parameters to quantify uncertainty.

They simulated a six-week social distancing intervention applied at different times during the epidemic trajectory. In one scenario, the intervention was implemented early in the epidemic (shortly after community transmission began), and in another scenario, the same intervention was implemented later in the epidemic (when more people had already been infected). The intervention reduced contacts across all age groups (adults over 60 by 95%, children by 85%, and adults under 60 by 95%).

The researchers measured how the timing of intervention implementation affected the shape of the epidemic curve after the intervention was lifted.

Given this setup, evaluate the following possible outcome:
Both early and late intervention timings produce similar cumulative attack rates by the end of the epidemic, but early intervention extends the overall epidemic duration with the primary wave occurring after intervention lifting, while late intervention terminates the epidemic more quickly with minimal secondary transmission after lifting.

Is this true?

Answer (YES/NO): NO